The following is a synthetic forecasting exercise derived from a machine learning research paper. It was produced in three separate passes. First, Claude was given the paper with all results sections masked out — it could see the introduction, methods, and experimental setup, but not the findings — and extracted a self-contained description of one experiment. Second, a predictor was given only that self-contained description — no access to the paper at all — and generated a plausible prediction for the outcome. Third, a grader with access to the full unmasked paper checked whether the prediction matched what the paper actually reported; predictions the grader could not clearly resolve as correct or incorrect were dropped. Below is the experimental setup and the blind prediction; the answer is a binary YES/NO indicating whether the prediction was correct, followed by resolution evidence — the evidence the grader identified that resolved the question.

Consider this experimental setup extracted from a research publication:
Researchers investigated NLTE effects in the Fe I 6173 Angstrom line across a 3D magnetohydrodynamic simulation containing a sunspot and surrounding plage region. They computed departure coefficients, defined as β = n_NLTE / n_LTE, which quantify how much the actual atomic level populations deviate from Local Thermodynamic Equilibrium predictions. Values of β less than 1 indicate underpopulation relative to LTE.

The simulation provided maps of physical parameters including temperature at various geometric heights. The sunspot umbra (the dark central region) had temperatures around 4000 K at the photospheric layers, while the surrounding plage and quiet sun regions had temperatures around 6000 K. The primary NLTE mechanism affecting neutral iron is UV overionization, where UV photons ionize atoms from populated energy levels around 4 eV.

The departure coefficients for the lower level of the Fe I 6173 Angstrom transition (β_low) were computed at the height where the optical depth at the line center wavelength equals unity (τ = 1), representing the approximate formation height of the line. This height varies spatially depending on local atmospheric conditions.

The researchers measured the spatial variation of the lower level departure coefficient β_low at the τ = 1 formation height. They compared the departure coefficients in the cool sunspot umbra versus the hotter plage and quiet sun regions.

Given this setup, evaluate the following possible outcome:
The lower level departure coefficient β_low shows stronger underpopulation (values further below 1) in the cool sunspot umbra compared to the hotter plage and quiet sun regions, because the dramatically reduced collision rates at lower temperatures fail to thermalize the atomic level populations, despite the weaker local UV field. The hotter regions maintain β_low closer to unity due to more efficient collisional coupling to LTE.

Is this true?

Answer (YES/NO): NO